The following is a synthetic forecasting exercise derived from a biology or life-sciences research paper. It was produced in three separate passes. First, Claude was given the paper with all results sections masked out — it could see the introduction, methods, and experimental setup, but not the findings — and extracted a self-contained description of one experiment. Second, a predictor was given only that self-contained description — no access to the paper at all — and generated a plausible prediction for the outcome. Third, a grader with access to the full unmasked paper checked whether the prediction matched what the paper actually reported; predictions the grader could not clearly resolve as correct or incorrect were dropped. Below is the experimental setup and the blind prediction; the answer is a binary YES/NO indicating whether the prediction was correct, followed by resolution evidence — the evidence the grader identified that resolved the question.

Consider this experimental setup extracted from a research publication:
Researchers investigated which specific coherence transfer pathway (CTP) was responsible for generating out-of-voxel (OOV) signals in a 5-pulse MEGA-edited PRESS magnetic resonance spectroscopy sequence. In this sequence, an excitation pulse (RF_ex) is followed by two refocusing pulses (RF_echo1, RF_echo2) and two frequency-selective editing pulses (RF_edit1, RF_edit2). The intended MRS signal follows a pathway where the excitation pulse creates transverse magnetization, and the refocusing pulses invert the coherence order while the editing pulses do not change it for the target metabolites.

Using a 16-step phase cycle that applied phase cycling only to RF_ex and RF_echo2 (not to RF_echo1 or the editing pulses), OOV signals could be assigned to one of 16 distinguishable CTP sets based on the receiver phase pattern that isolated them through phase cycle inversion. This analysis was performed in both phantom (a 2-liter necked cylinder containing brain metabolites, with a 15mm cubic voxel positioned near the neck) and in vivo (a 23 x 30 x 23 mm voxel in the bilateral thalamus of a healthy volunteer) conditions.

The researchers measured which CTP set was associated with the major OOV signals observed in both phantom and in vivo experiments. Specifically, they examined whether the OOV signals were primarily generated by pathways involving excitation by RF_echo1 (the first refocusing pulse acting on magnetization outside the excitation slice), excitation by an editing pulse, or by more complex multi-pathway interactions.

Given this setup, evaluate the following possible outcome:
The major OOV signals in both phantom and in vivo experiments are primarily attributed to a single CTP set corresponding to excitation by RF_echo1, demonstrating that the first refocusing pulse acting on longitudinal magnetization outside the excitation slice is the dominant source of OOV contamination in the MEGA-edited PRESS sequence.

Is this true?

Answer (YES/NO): NO